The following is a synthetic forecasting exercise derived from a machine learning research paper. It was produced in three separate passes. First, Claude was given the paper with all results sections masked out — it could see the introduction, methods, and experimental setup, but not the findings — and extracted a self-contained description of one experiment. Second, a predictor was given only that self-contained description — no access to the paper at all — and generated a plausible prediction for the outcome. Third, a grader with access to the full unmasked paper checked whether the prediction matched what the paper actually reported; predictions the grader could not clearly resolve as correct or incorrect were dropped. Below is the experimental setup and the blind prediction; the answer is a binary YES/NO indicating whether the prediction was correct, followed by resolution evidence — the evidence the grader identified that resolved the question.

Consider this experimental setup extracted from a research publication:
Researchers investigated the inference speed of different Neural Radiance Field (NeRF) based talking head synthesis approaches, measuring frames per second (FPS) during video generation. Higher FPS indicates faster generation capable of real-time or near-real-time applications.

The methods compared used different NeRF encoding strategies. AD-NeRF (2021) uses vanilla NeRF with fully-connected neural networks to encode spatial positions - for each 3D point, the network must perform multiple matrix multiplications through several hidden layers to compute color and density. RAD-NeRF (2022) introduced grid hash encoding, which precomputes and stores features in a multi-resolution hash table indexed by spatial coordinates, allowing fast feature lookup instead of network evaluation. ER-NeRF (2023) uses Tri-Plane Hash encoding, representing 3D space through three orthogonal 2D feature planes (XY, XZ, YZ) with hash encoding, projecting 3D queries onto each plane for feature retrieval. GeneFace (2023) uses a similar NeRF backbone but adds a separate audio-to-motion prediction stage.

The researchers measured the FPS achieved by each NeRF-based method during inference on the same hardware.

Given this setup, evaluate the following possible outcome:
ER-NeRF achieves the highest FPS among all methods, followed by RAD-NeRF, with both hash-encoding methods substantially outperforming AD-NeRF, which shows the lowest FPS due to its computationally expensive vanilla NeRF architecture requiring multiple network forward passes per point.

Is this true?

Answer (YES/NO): YES